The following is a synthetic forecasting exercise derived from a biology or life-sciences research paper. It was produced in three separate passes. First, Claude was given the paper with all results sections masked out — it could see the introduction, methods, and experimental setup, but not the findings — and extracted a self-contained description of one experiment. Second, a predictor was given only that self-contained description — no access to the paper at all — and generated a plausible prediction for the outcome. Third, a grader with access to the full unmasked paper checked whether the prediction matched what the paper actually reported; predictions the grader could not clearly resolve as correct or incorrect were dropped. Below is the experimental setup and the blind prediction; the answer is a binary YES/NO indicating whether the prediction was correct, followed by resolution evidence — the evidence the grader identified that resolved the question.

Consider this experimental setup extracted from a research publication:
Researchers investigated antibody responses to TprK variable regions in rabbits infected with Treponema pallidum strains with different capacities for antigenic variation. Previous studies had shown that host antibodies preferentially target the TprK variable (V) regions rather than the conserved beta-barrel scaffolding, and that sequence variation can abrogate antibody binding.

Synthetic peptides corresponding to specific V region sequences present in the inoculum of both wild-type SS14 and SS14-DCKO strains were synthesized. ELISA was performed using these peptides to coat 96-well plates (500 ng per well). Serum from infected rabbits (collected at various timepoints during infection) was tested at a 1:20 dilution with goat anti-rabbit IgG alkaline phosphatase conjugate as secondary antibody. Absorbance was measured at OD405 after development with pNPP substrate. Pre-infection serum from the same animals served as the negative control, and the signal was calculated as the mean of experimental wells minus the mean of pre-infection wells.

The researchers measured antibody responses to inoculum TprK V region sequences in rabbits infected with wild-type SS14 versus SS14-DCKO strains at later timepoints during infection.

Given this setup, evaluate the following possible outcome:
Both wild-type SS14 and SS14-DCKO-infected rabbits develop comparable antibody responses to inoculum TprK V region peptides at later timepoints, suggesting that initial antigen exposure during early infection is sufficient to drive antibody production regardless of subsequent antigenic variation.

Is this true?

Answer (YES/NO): NO